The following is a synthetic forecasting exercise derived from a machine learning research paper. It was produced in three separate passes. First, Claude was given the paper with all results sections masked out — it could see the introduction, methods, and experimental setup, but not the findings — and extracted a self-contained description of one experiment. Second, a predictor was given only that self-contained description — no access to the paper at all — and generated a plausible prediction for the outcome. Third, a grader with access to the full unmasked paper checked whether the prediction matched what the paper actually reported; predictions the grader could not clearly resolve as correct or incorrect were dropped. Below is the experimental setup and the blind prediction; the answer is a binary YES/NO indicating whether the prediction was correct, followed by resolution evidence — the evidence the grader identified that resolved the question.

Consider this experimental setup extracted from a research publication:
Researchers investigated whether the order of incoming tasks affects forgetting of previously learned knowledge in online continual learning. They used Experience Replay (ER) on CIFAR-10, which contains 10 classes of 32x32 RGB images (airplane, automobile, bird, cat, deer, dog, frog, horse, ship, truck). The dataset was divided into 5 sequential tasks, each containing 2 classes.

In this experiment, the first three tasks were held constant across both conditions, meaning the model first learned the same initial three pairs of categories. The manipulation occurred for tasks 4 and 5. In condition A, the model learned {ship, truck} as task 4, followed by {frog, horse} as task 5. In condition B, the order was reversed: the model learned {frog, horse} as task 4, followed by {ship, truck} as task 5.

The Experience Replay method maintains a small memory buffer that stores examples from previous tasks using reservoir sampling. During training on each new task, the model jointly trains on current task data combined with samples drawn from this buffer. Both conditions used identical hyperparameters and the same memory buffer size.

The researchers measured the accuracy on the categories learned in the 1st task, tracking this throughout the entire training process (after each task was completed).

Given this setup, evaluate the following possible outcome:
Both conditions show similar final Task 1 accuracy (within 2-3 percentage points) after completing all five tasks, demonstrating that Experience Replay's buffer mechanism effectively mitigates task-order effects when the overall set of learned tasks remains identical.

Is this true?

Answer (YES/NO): NO